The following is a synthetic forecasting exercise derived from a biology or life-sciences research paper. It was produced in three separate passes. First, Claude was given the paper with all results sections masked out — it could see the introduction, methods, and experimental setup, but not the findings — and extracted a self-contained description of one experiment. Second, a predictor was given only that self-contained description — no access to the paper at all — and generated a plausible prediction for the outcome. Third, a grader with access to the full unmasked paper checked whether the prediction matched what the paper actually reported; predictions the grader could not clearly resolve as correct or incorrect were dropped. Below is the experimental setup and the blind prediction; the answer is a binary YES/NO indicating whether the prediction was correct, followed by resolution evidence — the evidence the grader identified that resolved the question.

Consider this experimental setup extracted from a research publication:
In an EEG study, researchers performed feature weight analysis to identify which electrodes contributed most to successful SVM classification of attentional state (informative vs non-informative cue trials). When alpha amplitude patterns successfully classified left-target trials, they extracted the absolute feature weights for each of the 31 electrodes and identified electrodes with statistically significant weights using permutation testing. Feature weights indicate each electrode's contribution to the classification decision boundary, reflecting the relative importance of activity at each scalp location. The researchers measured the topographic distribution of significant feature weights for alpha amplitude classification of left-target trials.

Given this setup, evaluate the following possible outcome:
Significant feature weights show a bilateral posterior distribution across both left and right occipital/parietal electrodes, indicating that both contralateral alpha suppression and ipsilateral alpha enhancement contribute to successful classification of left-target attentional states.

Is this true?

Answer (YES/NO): NO